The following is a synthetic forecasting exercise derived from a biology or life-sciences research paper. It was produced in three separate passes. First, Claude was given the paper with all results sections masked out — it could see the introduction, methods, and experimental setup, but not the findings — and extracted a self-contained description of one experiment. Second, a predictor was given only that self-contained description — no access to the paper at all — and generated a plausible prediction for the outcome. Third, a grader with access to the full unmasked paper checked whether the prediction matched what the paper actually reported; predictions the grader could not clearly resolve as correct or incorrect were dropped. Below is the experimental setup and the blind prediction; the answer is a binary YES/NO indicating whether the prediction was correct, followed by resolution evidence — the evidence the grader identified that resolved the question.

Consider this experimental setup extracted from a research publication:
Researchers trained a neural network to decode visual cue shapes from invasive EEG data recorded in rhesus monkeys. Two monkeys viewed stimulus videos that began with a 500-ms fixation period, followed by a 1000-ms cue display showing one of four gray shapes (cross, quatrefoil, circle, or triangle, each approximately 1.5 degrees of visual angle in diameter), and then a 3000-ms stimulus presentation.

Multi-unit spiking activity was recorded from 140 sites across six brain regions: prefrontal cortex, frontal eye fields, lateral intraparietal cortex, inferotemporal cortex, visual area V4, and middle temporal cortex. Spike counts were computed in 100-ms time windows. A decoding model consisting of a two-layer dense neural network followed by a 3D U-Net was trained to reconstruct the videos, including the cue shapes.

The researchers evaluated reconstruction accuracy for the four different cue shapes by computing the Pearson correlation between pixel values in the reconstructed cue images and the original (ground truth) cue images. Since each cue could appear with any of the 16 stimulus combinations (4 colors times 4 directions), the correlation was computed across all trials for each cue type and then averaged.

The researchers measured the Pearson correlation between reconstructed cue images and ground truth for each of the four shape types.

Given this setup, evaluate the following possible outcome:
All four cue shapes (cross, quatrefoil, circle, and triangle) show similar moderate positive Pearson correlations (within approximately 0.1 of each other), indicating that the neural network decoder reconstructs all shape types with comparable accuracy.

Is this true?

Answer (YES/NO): NO